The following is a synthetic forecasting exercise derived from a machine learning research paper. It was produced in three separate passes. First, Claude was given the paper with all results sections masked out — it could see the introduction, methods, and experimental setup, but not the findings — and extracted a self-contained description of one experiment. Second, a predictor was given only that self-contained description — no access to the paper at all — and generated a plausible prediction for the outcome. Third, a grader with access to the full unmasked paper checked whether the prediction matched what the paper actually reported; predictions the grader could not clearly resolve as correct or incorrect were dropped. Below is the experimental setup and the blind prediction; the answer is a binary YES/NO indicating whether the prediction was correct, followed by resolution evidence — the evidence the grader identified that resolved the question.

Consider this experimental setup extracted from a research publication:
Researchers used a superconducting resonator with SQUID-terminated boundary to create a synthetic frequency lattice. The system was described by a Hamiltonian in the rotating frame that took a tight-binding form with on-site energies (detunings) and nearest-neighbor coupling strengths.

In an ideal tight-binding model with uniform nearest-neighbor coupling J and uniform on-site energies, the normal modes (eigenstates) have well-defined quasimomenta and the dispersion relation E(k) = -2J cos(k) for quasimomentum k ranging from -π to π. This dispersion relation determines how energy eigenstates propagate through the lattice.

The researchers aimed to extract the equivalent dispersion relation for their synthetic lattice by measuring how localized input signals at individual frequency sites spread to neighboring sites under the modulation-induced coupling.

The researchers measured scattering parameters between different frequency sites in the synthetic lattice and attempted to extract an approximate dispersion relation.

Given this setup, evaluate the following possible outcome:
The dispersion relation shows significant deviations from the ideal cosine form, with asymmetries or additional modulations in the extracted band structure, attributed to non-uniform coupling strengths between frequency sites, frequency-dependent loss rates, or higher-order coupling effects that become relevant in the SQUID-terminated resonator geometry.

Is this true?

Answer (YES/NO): NO